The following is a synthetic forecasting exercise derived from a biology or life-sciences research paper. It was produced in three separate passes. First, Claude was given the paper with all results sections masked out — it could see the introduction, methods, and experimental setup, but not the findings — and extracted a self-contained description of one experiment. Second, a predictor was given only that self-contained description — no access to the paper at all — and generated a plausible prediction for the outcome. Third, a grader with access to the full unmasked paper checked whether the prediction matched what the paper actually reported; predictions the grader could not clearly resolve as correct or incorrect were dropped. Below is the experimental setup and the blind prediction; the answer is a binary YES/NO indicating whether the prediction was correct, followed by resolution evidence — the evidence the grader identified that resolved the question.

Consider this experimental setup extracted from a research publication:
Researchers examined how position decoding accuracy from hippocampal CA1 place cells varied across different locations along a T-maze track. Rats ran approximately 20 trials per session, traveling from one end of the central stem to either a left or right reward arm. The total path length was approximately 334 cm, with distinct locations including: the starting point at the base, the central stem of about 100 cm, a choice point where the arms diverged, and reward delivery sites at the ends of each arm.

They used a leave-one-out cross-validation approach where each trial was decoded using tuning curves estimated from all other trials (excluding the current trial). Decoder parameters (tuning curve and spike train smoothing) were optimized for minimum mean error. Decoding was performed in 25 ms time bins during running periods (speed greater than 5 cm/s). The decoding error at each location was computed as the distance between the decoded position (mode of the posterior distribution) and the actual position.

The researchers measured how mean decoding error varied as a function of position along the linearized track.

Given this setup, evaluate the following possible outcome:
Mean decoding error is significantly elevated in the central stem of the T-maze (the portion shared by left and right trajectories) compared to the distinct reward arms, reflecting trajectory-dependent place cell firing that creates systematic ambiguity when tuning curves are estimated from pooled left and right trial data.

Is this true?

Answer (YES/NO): NO